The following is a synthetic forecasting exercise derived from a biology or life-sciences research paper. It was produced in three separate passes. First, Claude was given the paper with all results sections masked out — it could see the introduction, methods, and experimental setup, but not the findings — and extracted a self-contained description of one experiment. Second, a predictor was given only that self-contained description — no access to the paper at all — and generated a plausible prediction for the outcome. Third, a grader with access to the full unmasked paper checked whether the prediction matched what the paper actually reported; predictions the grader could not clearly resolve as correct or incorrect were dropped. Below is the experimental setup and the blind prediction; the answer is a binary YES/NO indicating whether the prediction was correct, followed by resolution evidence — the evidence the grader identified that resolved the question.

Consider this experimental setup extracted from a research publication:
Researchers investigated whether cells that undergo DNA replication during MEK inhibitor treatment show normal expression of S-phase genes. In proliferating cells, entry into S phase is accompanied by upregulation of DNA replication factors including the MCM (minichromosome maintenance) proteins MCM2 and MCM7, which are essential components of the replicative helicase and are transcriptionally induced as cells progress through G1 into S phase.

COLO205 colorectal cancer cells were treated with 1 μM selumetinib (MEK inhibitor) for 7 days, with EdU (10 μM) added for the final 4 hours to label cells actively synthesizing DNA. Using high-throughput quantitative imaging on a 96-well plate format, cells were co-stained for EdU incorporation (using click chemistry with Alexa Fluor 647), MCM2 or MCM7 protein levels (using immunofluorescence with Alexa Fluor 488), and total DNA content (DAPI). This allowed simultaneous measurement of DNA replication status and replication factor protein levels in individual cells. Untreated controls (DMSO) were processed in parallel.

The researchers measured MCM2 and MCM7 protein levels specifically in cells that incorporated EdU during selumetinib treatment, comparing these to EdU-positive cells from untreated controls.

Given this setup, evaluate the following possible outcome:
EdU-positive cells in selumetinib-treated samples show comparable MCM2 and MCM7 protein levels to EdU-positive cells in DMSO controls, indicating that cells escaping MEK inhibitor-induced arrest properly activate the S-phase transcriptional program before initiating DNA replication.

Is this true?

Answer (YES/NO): NO